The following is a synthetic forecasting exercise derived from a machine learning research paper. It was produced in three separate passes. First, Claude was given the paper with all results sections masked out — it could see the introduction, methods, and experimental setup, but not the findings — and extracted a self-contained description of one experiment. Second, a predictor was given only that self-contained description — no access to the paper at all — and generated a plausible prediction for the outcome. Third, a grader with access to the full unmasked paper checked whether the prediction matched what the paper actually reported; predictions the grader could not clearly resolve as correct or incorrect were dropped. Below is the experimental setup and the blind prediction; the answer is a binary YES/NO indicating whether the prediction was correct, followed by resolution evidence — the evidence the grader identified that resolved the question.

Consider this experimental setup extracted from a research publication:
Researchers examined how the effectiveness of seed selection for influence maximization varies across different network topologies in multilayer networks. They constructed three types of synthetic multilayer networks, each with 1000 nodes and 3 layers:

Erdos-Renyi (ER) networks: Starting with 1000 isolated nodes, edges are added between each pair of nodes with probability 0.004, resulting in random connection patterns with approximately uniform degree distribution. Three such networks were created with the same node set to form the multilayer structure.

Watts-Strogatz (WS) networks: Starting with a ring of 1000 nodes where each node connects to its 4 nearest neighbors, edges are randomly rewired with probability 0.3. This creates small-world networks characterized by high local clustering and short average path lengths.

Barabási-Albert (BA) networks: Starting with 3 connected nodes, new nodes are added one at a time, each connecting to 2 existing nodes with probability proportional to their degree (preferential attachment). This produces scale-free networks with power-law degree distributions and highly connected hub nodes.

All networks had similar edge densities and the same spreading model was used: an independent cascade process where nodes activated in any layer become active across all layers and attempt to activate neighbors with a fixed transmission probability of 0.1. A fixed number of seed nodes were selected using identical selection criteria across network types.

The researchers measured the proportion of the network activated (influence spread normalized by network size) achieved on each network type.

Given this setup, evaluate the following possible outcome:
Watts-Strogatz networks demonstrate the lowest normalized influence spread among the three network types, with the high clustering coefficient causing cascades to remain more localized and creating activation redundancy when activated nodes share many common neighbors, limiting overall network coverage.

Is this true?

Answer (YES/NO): NO